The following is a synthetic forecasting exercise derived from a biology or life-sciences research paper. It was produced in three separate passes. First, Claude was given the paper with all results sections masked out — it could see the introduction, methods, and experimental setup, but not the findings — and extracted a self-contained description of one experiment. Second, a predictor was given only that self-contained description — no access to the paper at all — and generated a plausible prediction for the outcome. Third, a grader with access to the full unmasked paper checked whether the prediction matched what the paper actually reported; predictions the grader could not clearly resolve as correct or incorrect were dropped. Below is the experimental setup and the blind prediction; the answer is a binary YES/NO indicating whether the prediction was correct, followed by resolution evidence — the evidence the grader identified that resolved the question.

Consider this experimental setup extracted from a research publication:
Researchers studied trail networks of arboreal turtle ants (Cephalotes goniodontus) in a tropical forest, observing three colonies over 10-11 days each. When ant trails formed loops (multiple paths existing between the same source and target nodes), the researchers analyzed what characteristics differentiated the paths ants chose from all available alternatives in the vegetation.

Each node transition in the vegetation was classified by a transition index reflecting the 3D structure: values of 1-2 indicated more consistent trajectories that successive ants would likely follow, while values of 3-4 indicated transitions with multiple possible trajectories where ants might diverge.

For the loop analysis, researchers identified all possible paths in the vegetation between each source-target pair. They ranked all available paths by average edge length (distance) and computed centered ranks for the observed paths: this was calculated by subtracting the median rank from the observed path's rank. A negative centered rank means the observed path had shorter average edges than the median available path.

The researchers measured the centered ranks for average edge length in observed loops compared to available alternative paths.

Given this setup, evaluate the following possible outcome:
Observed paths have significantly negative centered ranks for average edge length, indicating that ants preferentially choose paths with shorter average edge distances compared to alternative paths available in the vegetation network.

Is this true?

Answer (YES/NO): NO